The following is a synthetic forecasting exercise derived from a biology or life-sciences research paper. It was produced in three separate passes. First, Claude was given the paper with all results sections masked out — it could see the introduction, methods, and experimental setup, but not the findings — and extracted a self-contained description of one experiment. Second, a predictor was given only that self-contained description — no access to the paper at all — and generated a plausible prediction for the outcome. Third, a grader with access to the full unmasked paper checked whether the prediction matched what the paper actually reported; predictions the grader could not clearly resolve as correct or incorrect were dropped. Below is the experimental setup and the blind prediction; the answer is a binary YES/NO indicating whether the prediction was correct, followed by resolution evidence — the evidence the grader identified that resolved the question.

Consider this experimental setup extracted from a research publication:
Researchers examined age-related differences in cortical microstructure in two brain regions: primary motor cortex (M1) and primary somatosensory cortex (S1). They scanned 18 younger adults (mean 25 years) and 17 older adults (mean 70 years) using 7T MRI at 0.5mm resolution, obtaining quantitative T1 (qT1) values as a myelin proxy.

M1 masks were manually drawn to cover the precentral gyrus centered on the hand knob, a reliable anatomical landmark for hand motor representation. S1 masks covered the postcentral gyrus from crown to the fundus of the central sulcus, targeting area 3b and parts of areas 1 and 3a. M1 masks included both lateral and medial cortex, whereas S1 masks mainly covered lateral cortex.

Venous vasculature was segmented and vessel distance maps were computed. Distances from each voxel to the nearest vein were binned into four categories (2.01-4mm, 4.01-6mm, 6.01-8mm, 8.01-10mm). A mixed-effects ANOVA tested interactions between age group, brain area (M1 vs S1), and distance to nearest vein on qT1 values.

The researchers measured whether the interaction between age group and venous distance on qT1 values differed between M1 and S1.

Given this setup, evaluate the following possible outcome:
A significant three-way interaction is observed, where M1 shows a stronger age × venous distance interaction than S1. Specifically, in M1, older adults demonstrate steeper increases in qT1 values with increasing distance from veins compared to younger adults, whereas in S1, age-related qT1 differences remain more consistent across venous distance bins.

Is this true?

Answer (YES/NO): YES